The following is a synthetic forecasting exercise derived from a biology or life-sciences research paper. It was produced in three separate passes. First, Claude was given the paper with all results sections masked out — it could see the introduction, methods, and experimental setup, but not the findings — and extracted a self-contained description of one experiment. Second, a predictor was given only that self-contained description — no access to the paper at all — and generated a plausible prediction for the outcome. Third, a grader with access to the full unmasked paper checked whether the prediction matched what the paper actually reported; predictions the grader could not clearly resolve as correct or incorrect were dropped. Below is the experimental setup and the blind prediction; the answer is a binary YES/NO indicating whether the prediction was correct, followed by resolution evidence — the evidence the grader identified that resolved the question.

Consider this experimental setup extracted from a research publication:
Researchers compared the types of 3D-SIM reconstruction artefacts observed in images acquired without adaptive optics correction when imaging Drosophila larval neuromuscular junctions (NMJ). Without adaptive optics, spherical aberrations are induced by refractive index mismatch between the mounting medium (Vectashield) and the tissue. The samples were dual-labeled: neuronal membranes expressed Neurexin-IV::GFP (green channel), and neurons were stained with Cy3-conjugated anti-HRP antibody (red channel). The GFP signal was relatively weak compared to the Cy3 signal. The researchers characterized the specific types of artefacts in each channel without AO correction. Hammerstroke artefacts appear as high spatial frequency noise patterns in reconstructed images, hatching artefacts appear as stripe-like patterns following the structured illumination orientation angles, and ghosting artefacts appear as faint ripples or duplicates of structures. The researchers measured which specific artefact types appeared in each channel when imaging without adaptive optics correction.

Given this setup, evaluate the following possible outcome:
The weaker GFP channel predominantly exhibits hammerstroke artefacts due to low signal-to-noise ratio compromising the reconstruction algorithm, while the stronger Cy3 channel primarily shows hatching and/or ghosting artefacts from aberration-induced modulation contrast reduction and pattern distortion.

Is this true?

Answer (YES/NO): NO